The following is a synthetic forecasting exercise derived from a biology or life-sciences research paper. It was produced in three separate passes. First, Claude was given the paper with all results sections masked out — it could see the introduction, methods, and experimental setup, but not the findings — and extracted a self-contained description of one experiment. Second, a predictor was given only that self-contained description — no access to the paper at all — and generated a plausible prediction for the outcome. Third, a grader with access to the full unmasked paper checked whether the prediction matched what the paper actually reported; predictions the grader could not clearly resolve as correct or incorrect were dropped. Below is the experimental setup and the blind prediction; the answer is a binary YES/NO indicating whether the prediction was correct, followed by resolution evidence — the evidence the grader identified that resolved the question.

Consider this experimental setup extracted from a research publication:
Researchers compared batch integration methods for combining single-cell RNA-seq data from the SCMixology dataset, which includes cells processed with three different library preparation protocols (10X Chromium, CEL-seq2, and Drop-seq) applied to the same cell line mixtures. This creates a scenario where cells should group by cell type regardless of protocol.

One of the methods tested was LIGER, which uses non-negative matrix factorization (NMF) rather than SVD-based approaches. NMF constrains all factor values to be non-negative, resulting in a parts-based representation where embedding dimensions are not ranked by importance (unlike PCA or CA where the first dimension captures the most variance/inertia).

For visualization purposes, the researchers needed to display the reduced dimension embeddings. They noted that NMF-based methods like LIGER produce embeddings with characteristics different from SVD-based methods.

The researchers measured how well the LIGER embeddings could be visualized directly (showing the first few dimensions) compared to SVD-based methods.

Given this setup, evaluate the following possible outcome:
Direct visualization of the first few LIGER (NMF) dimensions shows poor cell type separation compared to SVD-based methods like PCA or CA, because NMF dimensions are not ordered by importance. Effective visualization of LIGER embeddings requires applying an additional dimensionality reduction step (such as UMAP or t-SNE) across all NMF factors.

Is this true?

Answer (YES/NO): YES